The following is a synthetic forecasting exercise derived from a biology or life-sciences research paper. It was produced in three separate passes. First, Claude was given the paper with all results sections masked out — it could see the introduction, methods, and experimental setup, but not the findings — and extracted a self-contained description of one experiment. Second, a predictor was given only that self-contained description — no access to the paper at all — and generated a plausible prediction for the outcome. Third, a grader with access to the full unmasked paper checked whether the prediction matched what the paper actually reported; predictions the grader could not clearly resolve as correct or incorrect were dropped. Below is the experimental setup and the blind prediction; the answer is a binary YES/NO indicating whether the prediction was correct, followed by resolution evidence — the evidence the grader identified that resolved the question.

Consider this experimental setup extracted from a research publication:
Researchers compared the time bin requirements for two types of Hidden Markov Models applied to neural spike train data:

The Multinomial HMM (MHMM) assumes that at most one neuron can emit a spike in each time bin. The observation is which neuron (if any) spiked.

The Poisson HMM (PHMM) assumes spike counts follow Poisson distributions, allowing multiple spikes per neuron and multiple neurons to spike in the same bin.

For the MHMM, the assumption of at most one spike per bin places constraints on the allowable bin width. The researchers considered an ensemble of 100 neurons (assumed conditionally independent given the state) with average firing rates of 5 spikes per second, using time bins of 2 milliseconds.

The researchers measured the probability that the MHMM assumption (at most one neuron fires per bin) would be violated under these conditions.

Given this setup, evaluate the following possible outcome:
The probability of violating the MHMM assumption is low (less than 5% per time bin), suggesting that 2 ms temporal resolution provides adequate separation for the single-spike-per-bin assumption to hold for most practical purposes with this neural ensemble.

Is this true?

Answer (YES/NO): NO